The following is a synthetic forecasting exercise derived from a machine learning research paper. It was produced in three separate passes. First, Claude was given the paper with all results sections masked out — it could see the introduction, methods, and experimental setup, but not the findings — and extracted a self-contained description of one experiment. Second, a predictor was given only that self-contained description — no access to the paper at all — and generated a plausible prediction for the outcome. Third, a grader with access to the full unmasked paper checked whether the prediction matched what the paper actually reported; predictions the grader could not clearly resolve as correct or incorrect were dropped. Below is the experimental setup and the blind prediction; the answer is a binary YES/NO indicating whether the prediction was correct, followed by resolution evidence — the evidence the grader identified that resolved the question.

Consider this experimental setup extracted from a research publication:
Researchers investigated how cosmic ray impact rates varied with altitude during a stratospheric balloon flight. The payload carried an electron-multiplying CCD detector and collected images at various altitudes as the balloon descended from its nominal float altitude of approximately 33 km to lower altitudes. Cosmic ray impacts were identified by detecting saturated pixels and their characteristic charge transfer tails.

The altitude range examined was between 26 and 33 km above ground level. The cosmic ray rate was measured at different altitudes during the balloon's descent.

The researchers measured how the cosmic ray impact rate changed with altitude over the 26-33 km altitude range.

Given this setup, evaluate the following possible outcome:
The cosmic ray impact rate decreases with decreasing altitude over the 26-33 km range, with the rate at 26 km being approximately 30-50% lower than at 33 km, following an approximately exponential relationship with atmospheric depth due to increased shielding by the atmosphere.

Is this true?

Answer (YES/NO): NO